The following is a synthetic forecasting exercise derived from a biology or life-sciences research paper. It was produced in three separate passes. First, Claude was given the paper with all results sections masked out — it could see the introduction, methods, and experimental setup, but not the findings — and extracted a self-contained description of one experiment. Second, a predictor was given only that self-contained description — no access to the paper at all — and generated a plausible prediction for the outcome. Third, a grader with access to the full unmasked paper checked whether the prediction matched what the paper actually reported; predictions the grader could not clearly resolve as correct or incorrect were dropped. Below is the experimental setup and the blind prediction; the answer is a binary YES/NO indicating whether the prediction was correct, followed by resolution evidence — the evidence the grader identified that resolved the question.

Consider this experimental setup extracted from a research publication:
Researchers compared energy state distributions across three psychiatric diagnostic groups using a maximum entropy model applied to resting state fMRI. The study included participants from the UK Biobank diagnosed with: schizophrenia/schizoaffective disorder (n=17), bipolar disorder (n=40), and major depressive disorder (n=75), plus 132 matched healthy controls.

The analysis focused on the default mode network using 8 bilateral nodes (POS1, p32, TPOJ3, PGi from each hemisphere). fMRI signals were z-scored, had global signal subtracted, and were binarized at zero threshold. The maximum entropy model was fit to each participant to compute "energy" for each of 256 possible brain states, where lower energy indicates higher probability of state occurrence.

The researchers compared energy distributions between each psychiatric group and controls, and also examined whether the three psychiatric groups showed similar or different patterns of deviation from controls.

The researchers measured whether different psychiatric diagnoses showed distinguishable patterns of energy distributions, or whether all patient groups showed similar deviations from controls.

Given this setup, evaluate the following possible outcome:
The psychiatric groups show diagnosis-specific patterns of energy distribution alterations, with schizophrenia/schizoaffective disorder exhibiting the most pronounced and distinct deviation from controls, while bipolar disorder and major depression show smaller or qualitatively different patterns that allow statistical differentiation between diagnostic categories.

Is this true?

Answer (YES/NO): NO